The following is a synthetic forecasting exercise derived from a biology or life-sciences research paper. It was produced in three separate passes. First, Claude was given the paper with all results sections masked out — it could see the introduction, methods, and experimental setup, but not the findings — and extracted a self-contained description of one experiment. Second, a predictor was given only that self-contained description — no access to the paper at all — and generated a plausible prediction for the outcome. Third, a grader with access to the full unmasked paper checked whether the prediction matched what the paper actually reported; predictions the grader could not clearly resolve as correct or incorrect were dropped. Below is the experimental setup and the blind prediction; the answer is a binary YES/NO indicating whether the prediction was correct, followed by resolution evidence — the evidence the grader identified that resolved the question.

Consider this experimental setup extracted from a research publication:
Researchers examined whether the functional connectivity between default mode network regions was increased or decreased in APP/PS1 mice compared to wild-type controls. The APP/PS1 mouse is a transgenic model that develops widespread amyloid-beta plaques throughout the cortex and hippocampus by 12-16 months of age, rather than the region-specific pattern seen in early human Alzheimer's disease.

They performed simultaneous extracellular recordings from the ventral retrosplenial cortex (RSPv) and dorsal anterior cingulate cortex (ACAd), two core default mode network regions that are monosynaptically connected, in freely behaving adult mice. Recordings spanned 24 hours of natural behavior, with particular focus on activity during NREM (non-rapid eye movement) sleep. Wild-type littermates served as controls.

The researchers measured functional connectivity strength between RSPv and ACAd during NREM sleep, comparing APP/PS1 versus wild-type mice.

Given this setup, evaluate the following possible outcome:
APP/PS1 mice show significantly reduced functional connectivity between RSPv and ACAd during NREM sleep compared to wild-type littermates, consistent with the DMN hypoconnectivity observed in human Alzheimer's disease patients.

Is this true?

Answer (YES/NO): NO